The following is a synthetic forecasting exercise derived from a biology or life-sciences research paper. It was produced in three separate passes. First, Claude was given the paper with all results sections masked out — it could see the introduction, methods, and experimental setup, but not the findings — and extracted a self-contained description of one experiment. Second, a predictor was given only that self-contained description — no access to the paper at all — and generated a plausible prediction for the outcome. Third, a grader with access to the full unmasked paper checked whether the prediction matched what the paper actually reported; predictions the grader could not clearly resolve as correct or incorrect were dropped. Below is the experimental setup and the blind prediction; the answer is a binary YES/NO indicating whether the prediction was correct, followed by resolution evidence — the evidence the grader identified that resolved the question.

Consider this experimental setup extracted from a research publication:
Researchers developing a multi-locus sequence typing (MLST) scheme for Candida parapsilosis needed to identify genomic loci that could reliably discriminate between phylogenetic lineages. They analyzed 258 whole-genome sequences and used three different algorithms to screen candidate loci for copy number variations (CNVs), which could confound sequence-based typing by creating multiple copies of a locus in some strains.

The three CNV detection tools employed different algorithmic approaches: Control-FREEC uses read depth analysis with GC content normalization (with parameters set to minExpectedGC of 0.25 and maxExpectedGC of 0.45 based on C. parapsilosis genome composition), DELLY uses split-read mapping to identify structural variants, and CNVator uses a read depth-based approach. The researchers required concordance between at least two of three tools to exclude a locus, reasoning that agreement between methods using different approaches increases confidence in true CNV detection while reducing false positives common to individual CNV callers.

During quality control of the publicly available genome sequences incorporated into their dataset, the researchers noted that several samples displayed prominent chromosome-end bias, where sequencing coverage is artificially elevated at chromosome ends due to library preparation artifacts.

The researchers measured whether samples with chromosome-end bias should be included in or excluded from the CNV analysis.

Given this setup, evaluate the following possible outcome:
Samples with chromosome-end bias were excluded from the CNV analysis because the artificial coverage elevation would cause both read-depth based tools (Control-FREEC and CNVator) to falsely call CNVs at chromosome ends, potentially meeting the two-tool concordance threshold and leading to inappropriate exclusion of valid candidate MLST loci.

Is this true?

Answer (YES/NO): YES